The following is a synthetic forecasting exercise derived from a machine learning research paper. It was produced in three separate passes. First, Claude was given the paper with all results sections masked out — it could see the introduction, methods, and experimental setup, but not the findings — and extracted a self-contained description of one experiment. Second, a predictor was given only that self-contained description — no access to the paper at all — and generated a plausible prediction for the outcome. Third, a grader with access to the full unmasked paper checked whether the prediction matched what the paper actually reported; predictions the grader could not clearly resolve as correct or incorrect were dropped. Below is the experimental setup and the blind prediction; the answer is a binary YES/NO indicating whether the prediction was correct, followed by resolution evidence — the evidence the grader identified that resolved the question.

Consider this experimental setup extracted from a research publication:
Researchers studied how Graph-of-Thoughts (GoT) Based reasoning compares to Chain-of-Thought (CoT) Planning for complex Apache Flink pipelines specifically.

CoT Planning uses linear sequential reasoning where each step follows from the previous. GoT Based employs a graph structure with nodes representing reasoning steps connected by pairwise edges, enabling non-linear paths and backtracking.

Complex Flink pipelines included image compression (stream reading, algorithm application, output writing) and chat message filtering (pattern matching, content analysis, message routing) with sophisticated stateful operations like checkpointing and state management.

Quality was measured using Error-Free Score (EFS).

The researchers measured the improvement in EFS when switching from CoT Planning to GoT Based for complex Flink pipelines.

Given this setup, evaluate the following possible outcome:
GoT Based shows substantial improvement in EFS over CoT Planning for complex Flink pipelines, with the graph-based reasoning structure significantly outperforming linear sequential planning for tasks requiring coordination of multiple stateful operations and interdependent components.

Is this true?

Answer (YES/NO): YES